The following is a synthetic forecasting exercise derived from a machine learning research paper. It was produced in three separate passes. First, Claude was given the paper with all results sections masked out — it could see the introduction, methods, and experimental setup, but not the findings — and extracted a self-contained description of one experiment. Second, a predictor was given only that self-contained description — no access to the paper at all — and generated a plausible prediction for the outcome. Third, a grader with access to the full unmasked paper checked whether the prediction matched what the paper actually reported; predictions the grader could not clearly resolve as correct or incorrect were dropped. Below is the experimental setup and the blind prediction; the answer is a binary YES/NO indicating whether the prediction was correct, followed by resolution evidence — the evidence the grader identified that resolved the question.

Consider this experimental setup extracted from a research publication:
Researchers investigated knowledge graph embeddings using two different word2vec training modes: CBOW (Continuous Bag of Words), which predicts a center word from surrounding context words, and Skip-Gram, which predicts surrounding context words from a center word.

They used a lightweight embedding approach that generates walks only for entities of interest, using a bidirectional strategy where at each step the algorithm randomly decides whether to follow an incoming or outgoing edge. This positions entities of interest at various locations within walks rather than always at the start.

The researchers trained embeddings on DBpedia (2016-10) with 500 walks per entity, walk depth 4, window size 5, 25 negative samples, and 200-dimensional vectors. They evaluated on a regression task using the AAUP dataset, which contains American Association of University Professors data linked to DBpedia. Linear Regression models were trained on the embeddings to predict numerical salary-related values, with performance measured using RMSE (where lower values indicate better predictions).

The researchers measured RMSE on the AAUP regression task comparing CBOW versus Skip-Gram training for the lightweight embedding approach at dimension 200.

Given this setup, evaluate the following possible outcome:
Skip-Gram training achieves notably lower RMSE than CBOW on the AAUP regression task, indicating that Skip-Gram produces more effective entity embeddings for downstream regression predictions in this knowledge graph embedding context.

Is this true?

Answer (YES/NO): NO